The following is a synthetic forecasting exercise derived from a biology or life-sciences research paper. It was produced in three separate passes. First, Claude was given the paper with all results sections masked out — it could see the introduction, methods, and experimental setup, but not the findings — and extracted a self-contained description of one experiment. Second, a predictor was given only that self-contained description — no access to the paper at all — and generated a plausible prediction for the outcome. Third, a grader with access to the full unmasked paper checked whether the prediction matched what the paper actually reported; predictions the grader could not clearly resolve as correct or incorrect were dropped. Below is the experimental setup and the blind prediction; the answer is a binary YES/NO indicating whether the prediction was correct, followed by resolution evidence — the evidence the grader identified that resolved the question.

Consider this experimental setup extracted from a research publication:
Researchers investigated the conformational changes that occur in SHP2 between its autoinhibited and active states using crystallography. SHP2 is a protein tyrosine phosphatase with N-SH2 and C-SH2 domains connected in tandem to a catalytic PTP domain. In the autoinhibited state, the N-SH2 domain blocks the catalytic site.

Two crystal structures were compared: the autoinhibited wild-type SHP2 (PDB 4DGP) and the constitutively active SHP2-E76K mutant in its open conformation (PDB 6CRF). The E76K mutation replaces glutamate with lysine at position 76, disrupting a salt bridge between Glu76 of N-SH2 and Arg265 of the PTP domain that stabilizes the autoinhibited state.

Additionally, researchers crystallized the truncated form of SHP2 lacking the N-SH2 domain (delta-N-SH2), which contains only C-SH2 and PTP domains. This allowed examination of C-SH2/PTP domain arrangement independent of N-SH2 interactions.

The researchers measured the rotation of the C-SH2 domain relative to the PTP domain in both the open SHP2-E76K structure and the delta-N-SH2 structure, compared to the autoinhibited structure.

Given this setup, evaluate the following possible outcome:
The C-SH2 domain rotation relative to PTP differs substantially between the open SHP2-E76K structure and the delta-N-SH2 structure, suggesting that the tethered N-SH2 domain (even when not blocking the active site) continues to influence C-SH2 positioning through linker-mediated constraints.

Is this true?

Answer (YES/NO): NO